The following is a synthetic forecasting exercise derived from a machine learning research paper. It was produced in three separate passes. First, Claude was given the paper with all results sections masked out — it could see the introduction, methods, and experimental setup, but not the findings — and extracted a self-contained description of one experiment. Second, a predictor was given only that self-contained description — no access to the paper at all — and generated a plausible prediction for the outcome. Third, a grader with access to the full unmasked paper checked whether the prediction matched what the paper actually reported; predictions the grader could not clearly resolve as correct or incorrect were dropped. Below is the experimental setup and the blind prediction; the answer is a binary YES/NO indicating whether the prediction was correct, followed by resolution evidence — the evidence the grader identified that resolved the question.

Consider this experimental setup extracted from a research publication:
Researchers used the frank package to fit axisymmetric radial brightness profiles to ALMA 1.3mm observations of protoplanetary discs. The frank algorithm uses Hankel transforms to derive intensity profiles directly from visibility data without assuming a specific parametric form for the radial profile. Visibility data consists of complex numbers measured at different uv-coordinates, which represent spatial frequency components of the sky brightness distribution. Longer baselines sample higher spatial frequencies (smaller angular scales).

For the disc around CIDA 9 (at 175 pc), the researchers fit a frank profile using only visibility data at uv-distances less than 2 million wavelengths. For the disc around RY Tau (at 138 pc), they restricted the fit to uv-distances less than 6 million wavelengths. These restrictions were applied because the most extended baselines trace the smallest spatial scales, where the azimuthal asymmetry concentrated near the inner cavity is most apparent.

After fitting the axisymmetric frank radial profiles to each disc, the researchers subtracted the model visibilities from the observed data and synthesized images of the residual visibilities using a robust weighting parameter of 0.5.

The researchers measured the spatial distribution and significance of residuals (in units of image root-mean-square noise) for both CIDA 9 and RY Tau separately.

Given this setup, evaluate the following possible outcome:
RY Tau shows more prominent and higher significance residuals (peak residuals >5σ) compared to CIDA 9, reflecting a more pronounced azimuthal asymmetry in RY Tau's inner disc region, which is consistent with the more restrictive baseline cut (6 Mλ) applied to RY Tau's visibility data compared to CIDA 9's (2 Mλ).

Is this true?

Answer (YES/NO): NO